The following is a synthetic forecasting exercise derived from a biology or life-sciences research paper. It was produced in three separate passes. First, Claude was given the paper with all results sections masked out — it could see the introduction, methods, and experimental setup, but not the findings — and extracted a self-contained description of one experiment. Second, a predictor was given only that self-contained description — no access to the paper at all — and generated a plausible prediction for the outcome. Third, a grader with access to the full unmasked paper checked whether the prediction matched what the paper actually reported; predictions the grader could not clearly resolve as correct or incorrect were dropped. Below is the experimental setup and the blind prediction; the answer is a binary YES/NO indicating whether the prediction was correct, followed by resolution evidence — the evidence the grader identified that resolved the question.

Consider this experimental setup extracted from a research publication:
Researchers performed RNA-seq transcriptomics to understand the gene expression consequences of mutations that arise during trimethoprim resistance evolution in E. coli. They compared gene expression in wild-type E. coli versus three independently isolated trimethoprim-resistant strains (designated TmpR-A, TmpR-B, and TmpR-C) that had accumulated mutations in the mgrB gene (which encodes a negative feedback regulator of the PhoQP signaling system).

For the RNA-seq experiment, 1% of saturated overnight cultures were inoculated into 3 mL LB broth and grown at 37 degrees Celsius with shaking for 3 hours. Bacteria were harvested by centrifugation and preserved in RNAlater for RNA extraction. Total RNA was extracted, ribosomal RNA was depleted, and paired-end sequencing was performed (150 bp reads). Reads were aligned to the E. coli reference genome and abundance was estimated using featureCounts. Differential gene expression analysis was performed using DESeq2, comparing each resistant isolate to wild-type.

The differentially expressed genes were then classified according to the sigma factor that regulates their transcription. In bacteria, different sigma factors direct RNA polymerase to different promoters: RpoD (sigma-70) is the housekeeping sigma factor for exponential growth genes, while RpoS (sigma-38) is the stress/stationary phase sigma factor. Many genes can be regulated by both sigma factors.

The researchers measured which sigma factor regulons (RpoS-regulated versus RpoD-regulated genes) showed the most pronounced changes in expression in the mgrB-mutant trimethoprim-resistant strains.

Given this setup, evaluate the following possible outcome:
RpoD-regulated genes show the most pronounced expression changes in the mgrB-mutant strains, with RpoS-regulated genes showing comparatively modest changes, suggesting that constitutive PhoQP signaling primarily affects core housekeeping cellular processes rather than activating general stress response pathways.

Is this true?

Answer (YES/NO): NO